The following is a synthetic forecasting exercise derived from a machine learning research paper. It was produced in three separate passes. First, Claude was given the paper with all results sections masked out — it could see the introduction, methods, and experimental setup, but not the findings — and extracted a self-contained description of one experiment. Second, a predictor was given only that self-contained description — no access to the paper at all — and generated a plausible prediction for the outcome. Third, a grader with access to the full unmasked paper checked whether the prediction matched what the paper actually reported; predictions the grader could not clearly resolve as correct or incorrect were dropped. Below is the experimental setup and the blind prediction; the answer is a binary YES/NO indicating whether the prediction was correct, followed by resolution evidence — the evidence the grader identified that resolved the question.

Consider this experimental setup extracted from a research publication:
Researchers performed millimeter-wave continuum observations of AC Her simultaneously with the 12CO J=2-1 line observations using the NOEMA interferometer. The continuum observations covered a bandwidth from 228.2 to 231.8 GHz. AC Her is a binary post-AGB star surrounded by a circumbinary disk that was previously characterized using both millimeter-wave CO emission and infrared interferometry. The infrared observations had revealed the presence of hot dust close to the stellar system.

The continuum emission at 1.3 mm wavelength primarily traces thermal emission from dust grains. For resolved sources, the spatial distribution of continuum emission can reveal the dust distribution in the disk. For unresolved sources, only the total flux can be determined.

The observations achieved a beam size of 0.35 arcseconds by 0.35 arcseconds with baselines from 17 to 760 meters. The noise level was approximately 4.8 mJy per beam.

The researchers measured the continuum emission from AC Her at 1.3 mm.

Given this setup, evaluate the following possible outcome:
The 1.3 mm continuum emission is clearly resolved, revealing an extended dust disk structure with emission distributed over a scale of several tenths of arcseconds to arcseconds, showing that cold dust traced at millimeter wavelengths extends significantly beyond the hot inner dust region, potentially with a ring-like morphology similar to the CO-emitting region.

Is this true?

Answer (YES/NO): NO